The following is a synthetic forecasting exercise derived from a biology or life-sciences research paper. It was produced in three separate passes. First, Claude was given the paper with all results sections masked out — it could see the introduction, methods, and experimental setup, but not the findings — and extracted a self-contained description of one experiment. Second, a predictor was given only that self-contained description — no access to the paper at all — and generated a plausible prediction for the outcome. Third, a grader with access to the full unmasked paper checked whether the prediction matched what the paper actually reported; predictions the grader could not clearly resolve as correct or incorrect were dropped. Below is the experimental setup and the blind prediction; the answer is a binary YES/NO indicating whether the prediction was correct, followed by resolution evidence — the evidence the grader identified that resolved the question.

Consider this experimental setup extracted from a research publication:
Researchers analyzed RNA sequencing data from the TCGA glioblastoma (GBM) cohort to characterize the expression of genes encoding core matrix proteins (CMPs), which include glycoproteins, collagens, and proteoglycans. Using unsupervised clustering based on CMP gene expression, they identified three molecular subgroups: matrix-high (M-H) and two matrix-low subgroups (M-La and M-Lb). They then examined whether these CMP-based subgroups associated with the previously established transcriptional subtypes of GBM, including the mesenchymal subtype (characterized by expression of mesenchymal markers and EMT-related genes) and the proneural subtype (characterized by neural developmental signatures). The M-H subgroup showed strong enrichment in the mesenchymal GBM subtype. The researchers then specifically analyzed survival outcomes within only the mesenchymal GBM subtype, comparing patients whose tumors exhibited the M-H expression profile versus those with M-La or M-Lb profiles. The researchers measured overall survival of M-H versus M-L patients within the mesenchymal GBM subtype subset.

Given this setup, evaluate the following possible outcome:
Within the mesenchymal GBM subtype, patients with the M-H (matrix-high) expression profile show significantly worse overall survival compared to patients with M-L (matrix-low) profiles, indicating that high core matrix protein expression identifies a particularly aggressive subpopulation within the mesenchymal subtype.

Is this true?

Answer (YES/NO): YES